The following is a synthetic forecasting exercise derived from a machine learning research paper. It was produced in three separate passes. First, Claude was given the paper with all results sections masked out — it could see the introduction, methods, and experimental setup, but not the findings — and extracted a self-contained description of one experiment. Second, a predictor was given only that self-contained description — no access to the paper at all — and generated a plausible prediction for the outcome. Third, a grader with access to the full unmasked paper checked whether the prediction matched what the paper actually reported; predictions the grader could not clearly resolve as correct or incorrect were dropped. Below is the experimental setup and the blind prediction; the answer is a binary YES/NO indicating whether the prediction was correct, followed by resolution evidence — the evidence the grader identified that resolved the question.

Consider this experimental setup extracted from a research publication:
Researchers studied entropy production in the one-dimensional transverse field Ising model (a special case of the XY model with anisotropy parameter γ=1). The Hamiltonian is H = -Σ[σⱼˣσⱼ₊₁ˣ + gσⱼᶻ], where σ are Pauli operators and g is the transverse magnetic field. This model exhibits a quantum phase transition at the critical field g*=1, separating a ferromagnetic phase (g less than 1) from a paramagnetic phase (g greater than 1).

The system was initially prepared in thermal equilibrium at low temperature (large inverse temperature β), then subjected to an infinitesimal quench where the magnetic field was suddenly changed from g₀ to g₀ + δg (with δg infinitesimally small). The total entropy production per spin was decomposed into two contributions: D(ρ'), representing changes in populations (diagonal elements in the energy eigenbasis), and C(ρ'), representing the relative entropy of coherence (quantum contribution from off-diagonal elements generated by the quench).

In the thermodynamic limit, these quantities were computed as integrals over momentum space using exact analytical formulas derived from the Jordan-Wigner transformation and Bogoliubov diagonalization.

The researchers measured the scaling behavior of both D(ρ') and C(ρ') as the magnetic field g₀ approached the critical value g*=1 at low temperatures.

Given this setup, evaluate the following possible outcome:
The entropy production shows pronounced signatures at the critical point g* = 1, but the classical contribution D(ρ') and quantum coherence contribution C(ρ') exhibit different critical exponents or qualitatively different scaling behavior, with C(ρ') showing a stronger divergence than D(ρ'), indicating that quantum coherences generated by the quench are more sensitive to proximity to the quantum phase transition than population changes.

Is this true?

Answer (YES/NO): NO